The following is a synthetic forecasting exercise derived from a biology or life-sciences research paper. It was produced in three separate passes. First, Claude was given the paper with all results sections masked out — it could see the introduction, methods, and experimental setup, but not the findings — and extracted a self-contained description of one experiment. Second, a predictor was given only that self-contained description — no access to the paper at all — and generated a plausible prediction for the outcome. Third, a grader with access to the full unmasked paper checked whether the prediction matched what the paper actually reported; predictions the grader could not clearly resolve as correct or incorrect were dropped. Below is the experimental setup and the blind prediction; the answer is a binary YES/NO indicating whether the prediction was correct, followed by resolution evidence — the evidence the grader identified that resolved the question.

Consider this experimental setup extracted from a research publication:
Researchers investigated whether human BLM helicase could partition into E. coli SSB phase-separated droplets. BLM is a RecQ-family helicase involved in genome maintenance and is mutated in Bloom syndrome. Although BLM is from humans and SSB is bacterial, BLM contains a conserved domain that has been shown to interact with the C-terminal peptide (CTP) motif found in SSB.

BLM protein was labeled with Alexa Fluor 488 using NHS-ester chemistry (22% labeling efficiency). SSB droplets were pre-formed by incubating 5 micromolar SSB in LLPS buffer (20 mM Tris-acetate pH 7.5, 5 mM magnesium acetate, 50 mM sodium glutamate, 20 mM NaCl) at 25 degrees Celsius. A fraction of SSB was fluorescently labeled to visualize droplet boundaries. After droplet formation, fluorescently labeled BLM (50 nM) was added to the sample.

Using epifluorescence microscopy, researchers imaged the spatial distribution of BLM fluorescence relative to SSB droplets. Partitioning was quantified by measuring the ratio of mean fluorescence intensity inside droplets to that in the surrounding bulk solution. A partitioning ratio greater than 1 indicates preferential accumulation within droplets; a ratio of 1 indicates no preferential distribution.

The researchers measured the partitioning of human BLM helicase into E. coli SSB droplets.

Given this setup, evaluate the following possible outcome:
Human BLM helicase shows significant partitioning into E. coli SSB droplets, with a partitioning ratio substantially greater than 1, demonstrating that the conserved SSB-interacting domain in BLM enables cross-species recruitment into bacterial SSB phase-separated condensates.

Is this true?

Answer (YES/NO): NO